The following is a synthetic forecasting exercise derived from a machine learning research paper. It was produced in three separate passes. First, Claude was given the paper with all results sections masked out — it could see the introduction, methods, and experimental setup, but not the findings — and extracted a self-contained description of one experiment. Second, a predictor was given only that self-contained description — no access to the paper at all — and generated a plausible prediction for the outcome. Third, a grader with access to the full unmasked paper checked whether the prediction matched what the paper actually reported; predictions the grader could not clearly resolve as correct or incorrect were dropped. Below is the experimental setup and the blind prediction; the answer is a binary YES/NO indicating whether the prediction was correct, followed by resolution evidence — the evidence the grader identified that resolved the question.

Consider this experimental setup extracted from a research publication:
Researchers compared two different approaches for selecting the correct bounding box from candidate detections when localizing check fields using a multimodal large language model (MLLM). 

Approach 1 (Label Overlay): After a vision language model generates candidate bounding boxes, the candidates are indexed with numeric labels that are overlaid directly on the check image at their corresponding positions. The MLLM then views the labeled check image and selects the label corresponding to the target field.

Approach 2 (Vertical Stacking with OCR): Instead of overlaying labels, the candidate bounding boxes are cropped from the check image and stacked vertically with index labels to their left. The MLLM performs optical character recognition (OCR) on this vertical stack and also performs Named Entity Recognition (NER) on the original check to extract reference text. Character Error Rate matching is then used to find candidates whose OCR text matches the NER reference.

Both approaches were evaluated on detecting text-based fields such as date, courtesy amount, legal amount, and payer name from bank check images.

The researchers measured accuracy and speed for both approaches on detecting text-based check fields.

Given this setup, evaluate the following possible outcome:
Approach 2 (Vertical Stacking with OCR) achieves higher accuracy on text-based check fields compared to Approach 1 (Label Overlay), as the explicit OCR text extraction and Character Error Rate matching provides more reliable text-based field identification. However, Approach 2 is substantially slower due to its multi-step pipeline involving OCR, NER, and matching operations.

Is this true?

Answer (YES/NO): NO